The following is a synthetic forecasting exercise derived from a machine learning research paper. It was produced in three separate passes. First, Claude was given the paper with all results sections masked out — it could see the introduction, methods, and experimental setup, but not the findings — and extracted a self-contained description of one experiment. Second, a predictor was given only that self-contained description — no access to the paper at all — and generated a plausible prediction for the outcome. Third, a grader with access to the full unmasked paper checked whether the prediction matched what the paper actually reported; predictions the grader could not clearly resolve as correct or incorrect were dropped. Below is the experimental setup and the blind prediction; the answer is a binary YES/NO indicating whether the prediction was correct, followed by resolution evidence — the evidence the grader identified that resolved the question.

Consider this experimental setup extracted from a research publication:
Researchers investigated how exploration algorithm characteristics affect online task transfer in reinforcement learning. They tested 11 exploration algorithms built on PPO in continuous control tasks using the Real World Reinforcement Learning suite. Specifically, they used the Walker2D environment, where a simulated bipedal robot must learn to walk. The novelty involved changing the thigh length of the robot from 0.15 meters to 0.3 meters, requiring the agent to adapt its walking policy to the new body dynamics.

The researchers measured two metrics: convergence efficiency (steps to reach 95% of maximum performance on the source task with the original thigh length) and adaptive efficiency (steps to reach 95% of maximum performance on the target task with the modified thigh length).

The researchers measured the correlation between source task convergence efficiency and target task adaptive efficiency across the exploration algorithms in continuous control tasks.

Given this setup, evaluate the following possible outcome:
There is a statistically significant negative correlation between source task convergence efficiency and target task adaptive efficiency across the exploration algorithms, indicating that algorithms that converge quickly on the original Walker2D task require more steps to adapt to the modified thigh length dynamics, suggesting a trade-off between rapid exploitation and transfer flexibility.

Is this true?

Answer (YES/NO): NO